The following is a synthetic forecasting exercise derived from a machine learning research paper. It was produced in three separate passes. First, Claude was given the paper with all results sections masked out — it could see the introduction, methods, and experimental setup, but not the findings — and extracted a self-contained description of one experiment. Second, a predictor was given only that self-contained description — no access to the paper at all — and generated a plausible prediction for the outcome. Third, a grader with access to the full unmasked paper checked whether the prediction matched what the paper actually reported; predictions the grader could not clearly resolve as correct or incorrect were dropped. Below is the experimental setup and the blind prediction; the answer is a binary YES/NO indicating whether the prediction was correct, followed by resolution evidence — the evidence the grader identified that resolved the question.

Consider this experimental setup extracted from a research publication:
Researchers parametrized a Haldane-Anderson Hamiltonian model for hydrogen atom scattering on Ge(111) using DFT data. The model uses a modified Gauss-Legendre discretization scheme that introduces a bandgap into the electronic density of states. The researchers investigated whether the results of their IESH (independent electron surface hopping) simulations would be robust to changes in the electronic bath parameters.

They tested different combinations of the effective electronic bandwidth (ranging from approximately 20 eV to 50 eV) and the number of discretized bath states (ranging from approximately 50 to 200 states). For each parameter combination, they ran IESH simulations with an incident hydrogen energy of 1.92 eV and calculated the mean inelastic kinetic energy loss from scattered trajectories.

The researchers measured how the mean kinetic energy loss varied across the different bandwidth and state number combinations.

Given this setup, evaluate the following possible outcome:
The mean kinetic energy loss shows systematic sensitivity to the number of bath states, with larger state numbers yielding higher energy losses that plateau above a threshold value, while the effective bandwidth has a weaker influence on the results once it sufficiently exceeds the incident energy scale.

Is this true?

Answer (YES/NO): NO